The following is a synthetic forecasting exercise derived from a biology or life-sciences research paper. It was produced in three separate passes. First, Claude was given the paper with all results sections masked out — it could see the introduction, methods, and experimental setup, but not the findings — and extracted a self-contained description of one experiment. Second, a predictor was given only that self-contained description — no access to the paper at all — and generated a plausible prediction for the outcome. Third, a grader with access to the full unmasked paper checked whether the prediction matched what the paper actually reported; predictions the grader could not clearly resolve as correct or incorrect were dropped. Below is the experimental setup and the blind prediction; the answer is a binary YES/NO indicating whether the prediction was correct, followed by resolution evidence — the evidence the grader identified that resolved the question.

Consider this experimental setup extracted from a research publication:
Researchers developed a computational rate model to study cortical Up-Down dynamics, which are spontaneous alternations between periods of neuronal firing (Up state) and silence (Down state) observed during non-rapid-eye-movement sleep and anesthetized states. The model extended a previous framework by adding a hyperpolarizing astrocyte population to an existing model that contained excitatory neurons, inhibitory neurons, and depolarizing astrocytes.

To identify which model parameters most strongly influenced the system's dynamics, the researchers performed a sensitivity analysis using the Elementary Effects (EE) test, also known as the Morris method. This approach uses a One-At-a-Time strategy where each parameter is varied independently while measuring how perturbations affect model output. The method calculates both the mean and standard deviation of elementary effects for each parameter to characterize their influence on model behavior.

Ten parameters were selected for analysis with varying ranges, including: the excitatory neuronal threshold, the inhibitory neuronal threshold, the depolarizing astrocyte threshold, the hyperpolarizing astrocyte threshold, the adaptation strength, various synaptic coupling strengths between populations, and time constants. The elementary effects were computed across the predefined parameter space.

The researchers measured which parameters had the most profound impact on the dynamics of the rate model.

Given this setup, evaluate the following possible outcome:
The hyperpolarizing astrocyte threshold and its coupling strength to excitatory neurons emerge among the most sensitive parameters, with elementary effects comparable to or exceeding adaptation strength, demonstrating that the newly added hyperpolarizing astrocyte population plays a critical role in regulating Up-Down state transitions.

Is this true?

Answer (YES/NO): NO